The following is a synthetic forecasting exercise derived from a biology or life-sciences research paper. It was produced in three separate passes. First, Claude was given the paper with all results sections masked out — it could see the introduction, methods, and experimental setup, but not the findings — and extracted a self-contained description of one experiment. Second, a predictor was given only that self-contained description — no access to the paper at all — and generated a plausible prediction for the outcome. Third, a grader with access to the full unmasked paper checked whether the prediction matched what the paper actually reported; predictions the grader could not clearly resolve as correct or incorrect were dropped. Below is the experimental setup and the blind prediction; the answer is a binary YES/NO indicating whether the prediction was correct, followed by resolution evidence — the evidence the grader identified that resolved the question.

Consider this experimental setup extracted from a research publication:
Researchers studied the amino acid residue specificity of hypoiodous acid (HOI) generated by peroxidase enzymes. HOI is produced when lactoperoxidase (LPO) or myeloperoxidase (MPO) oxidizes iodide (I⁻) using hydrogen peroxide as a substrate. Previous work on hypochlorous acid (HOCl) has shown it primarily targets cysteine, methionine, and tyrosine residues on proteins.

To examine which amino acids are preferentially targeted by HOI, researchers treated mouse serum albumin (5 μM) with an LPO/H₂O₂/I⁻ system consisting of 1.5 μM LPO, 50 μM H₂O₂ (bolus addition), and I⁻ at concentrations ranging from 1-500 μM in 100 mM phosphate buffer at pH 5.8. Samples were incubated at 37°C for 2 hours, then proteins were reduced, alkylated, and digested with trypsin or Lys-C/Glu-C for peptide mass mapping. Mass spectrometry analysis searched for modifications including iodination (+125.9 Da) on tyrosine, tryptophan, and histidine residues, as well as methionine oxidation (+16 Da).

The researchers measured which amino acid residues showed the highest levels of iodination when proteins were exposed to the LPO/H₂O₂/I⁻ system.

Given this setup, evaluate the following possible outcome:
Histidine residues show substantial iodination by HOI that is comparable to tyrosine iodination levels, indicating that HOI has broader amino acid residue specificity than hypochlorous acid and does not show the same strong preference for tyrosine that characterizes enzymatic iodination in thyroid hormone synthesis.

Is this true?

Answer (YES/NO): NO